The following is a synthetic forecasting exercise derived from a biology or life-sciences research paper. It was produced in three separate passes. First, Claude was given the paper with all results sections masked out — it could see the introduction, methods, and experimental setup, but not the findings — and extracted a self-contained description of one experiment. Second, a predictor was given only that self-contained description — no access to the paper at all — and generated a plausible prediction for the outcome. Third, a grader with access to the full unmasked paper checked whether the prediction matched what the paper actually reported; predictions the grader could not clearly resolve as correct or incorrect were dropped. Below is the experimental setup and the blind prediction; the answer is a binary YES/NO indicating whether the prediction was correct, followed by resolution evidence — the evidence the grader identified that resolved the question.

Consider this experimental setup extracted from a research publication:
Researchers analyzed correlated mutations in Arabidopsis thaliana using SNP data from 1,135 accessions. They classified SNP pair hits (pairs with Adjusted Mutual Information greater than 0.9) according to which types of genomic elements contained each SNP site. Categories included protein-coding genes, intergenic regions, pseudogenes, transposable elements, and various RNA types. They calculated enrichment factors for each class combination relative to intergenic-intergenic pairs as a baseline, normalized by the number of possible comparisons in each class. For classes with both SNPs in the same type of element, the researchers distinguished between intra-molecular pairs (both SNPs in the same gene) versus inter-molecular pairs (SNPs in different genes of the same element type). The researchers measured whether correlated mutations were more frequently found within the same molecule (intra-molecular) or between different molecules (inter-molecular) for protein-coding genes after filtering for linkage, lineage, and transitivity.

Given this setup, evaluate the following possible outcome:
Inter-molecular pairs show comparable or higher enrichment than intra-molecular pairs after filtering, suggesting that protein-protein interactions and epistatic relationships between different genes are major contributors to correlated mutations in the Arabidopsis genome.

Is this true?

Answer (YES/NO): YES